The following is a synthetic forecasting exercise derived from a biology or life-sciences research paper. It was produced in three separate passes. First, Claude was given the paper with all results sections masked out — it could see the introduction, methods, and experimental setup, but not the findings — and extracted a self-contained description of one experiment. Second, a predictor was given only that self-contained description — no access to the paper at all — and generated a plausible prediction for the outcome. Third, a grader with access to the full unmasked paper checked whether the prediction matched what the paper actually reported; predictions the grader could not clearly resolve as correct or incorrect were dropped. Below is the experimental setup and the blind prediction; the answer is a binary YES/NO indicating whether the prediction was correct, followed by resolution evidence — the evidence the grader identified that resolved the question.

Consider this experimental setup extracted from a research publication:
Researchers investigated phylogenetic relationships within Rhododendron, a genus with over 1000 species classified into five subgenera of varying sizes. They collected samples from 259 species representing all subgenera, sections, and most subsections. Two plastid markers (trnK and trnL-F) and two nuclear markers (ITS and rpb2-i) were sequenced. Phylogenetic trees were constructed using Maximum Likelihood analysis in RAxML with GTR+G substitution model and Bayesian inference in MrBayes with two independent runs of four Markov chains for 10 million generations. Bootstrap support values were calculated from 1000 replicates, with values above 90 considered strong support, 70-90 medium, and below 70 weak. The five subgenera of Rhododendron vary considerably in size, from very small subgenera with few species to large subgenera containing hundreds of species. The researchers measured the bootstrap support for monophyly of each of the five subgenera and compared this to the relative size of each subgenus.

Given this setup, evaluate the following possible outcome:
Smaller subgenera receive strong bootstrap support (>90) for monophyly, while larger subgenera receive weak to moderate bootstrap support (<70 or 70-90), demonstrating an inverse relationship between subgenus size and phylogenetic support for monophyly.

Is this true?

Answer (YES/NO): NO